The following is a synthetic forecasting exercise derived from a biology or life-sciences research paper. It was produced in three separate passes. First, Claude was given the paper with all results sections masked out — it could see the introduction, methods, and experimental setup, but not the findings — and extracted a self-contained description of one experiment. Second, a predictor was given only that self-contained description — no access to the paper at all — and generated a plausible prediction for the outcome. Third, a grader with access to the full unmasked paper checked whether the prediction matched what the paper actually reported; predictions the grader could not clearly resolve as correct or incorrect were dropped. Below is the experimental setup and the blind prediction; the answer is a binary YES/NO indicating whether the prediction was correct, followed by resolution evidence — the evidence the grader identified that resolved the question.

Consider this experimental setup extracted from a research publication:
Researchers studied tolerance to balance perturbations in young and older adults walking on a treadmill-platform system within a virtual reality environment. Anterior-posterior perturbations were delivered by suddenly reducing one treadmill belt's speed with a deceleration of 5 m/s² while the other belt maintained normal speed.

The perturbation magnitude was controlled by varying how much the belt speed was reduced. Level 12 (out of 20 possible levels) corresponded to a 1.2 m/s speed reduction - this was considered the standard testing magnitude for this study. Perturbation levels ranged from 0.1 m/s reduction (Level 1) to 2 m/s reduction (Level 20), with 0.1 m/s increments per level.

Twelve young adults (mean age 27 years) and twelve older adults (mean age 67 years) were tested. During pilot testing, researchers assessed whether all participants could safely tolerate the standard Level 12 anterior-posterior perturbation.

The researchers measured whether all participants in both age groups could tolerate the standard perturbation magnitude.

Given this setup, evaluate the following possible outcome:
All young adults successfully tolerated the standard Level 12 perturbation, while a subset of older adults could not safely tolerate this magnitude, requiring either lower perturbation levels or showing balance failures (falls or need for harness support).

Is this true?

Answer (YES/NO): YES